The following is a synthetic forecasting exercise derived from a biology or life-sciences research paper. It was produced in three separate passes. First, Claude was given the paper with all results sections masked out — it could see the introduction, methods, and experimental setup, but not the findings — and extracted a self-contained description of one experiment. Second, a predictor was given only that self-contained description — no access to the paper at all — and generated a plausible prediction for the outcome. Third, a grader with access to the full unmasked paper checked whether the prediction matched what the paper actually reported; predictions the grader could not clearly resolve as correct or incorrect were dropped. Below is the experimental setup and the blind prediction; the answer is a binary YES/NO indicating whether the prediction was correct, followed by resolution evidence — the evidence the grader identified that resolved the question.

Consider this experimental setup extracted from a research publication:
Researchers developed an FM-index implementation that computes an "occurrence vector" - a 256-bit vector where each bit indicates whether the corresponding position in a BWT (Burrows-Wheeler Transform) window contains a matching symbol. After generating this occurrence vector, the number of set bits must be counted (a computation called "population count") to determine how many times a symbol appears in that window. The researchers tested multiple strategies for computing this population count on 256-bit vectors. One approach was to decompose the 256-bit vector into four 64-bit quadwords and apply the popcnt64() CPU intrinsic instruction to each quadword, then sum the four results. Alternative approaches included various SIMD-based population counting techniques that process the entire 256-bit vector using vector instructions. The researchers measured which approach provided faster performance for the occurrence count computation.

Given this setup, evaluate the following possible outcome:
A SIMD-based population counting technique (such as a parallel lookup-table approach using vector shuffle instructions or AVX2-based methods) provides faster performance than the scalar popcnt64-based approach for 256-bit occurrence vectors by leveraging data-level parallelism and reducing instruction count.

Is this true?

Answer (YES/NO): NO